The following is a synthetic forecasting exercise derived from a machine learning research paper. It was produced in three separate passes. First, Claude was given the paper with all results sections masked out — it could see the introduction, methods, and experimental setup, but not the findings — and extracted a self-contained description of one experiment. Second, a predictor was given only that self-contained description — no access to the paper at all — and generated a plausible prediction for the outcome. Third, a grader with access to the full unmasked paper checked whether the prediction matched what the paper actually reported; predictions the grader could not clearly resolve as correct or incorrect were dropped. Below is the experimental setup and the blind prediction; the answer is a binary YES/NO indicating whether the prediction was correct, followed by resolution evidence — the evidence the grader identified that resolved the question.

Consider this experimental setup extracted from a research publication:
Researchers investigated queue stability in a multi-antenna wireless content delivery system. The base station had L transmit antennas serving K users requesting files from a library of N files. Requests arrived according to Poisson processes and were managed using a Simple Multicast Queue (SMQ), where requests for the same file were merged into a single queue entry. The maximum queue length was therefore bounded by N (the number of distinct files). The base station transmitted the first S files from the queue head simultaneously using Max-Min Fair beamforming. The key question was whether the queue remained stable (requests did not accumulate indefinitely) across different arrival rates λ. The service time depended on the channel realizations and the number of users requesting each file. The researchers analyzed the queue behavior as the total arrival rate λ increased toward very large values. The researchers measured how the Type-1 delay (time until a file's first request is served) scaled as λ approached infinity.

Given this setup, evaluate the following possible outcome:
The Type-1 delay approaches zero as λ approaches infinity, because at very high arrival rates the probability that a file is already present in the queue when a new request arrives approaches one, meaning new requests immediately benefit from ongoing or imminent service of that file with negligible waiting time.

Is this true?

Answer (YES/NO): NO